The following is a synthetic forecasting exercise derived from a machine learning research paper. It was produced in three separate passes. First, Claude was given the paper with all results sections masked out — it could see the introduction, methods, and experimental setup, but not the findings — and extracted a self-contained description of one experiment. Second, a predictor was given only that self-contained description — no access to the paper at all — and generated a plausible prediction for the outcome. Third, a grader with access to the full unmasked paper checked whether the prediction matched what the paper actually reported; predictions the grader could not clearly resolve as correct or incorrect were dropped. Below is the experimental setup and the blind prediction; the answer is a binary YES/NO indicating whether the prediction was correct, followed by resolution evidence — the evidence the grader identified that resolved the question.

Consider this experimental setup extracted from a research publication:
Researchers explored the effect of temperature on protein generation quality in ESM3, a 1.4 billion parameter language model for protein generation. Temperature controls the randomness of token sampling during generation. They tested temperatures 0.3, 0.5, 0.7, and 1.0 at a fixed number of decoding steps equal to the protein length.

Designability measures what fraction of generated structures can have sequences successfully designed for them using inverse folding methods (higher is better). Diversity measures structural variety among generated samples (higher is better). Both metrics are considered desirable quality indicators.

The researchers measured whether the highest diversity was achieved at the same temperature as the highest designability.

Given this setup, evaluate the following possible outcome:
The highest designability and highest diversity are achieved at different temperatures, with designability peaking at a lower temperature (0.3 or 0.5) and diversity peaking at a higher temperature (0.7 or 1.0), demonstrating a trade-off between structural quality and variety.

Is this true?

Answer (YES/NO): NO